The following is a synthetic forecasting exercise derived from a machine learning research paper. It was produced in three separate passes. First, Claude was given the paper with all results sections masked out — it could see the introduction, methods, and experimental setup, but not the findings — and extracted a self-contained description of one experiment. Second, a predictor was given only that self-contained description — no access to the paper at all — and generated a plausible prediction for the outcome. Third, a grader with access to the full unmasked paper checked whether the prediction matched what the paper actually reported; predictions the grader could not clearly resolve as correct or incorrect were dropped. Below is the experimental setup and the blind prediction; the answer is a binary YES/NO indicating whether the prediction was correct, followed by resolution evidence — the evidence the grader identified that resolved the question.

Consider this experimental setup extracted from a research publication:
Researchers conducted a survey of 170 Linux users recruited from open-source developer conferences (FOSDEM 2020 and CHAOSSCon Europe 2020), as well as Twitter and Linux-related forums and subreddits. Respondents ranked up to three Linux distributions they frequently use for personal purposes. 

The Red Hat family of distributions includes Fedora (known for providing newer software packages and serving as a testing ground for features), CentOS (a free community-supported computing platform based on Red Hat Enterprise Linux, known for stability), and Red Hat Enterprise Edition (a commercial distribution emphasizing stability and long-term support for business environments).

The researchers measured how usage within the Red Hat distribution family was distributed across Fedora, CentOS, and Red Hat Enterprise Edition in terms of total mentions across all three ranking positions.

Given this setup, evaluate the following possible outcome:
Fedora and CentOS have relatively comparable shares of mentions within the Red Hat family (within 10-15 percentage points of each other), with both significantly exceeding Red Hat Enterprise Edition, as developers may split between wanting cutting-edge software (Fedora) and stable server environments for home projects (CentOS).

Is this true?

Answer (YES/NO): YES